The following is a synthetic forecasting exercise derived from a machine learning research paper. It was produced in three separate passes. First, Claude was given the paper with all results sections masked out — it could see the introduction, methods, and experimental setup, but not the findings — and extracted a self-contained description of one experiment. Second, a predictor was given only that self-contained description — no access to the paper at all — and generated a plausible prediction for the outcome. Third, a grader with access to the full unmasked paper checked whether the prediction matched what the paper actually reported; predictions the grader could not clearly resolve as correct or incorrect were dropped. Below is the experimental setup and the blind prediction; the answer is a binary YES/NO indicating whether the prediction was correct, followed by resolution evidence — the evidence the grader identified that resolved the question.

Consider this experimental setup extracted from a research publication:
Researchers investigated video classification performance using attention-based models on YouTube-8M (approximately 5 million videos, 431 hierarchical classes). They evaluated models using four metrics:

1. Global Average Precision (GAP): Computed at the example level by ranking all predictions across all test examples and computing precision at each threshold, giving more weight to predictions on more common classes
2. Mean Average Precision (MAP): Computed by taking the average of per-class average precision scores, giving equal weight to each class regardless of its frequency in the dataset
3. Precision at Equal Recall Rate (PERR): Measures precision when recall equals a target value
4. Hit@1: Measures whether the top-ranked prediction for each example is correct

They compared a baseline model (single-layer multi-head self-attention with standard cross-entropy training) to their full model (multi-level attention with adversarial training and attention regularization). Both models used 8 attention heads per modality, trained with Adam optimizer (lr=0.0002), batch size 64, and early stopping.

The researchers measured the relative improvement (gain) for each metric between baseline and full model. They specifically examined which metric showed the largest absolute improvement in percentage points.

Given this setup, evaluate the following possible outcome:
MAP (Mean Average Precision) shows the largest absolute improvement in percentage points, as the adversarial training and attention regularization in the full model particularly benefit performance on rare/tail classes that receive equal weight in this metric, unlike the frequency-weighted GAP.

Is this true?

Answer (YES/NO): YES